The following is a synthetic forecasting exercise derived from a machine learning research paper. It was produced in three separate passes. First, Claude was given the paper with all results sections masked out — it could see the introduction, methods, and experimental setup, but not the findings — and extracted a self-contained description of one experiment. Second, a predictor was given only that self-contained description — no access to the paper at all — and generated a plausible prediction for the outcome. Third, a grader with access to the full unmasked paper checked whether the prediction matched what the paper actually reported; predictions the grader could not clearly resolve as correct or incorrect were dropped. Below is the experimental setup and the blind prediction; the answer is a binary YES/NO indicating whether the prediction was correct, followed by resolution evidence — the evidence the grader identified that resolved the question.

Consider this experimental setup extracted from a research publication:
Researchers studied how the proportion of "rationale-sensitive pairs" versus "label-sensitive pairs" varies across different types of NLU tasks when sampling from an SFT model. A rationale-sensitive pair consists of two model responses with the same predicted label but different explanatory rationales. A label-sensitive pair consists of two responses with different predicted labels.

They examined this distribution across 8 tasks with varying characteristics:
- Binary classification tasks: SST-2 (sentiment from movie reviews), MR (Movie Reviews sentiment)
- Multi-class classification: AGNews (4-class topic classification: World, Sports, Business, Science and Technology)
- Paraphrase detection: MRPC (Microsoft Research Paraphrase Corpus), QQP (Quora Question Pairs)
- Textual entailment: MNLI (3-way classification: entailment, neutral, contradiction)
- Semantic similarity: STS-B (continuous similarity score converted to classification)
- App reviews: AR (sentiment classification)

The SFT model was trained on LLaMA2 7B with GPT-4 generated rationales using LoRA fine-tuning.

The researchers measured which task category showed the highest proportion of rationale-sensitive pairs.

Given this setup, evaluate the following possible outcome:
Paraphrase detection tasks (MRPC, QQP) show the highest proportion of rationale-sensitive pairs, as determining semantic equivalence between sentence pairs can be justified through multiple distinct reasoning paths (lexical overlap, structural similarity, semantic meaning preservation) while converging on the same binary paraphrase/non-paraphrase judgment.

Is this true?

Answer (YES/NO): NO